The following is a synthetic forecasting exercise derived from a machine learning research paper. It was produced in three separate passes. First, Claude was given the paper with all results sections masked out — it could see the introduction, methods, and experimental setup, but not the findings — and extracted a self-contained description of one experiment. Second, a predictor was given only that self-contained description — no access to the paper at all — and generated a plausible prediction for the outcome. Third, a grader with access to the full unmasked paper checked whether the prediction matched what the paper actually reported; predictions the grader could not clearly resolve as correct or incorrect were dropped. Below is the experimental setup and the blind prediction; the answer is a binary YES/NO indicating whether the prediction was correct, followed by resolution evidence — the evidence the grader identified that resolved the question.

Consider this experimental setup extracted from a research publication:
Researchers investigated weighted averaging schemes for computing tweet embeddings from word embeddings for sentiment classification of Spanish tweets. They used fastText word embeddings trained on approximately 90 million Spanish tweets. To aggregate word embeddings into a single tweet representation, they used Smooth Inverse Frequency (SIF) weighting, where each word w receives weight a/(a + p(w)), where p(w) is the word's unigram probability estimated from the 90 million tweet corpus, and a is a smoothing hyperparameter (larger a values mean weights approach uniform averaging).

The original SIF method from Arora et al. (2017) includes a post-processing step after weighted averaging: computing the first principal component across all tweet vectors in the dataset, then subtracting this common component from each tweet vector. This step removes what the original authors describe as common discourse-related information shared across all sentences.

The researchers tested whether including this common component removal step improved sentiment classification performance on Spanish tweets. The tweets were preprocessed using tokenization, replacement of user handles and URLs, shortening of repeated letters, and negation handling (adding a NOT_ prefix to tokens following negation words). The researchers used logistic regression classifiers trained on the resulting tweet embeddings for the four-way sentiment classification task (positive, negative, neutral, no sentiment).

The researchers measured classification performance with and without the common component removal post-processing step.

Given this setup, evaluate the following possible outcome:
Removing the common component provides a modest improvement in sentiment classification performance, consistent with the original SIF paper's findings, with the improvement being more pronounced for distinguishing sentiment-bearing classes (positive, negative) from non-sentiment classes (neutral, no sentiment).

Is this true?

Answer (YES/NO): NO